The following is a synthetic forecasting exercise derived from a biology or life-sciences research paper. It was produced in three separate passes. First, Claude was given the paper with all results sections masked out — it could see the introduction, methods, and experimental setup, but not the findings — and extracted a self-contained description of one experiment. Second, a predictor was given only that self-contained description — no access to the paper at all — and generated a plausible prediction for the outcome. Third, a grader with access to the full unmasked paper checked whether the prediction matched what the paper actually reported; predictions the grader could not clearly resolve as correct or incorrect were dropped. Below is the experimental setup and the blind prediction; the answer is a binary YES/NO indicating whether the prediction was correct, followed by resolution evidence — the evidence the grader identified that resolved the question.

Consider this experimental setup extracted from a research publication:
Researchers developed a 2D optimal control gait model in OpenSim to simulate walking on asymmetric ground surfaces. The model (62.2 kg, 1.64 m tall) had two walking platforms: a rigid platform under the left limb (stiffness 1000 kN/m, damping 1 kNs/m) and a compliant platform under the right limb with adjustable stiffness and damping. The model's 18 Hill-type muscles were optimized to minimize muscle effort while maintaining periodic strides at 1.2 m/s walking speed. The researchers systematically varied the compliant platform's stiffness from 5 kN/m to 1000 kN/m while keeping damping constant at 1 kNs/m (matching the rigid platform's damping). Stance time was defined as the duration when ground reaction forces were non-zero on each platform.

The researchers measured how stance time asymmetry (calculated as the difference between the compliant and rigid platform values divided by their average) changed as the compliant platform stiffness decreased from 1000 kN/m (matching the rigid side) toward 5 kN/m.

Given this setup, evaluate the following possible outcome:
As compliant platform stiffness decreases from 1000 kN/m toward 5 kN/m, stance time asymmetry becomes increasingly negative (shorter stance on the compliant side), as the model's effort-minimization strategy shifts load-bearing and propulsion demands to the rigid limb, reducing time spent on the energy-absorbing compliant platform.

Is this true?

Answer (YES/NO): YES